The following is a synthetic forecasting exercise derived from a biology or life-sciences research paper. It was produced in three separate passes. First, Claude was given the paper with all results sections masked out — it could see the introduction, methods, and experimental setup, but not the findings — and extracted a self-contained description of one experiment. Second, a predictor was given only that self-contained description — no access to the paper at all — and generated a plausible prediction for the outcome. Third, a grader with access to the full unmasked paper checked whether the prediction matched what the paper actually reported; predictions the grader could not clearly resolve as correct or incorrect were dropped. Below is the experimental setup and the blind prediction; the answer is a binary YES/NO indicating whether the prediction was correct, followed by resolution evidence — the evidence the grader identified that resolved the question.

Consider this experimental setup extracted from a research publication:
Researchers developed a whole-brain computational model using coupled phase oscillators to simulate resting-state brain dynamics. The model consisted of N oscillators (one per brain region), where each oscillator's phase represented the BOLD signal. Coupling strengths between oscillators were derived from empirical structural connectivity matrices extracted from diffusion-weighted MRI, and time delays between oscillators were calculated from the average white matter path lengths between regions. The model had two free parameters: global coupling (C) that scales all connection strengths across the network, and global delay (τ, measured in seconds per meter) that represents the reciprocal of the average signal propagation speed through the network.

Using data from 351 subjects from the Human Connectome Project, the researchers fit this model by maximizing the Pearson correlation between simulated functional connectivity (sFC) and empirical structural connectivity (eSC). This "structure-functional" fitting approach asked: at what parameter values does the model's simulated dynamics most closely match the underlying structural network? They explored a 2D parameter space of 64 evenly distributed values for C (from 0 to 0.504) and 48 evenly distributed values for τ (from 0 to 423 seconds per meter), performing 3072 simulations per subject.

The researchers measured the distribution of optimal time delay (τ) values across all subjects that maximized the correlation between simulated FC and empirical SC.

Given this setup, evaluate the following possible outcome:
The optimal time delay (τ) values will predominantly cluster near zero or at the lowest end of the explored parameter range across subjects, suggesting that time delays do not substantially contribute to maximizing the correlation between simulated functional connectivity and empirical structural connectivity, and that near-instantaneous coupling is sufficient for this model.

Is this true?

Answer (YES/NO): NO